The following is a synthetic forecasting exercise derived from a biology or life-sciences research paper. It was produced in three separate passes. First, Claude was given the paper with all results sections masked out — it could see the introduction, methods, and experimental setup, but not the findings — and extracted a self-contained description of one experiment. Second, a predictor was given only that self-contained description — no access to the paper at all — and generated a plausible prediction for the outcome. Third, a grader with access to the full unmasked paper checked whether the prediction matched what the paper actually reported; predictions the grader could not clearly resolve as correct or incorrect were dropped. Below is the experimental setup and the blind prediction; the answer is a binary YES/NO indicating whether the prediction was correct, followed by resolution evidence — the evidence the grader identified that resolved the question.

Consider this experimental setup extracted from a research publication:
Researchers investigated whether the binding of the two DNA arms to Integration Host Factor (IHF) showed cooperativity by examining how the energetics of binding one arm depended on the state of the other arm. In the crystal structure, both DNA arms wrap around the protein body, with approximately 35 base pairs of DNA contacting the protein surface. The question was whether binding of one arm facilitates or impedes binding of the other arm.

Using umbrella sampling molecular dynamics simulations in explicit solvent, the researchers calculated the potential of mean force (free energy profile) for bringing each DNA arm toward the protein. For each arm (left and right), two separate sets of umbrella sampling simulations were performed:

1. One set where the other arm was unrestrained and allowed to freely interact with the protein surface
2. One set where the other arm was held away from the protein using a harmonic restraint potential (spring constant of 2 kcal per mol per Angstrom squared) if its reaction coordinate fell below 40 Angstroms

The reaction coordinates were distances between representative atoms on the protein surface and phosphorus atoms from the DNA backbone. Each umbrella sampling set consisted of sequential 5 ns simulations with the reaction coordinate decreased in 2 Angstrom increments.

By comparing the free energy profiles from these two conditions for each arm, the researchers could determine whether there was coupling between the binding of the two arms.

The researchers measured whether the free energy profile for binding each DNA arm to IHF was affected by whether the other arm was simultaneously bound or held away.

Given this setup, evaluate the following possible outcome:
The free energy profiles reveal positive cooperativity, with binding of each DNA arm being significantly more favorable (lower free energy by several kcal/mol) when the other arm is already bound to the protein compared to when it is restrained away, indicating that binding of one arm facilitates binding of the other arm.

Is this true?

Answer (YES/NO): NO